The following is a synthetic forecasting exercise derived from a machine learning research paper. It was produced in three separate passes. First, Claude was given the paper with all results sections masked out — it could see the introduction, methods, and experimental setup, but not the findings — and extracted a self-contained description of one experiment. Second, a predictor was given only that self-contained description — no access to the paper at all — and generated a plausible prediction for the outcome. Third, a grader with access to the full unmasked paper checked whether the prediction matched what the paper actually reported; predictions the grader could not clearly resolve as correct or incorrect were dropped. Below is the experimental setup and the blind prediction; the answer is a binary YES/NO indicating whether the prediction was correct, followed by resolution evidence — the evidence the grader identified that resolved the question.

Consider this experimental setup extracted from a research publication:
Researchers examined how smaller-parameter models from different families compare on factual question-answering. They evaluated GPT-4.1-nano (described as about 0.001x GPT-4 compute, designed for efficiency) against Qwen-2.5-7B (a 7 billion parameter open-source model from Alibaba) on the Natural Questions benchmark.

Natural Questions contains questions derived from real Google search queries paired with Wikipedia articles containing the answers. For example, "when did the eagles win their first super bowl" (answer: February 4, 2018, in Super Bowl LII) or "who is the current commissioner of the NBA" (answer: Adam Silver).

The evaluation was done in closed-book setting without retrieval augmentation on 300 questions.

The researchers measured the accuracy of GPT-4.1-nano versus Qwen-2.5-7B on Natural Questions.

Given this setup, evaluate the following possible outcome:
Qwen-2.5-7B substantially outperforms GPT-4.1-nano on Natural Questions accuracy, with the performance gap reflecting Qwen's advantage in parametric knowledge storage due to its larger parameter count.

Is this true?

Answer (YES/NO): NO